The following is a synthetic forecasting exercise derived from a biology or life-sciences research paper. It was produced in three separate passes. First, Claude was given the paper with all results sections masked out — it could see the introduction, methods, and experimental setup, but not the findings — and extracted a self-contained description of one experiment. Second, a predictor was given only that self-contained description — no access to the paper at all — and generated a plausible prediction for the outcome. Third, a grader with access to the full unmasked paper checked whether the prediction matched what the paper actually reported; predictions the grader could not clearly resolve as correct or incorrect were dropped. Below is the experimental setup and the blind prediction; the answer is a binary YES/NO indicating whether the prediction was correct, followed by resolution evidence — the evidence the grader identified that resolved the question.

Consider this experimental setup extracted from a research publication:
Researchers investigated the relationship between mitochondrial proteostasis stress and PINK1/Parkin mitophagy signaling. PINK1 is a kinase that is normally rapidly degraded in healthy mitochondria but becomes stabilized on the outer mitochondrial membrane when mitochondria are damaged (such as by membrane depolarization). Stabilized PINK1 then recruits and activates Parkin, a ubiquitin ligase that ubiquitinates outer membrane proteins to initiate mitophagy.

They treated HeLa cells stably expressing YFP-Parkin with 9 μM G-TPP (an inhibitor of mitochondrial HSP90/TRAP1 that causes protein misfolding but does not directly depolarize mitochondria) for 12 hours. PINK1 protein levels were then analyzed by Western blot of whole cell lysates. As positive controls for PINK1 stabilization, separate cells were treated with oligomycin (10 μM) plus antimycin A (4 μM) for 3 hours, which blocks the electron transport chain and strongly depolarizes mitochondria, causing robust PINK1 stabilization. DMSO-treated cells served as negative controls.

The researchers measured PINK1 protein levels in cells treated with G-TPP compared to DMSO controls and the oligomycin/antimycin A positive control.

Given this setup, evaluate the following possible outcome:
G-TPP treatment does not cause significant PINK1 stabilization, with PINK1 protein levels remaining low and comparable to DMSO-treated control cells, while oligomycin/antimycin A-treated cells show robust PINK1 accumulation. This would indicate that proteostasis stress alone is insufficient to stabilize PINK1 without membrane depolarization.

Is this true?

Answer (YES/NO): NO